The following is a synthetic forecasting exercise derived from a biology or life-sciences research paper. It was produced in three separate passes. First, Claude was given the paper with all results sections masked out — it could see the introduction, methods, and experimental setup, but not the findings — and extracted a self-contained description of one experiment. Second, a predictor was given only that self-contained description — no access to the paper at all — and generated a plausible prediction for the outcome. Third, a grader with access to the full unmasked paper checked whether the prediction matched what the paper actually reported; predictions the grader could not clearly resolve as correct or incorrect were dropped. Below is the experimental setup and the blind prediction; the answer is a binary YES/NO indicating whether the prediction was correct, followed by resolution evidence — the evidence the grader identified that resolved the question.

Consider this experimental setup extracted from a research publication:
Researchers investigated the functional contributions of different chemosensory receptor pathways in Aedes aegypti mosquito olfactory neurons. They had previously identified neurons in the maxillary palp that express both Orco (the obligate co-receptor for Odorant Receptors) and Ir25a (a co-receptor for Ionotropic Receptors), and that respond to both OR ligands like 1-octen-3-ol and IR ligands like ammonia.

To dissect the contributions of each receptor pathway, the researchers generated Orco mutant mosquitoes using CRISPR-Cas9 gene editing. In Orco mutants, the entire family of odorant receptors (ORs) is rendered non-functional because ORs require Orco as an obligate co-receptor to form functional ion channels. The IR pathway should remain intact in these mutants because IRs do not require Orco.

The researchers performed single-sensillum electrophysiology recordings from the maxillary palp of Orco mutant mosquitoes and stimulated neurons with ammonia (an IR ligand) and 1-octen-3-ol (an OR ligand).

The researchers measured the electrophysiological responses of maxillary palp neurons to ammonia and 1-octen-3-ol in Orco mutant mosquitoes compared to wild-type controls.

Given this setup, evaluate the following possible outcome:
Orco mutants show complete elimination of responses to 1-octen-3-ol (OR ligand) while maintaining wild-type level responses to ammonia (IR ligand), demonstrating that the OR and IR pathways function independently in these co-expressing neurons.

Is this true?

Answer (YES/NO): YES